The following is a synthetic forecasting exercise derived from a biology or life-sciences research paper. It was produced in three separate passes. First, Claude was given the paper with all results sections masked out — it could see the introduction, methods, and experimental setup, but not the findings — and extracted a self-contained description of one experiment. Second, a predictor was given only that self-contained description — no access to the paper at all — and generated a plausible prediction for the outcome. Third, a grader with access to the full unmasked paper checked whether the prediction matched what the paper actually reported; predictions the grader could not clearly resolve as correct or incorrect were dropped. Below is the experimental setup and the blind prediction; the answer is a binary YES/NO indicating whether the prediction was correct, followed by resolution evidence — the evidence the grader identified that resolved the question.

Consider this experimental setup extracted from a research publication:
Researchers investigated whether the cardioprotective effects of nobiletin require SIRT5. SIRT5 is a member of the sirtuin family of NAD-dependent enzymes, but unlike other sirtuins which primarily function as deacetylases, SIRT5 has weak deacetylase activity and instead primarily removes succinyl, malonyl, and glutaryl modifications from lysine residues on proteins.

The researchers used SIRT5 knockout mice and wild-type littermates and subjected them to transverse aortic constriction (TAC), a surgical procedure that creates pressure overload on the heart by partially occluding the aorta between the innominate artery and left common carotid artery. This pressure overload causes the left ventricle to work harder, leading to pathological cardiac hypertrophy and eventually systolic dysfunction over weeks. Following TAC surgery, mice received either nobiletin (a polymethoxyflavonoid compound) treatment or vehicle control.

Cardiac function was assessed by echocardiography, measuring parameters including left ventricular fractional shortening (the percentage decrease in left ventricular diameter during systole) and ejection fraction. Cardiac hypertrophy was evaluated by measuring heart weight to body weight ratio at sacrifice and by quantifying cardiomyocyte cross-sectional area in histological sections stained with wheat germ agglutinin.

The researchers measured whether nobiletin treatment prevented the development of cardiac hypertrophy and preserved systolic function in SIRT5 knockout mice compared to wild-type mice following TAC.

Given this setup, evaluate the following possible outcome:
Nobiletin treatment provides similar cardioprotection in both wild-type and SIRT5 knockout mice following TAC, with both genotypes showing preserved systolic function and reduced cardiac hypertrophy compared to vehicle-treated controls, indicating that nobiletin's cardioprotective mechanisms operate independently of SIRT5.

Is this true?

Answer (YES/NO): NO